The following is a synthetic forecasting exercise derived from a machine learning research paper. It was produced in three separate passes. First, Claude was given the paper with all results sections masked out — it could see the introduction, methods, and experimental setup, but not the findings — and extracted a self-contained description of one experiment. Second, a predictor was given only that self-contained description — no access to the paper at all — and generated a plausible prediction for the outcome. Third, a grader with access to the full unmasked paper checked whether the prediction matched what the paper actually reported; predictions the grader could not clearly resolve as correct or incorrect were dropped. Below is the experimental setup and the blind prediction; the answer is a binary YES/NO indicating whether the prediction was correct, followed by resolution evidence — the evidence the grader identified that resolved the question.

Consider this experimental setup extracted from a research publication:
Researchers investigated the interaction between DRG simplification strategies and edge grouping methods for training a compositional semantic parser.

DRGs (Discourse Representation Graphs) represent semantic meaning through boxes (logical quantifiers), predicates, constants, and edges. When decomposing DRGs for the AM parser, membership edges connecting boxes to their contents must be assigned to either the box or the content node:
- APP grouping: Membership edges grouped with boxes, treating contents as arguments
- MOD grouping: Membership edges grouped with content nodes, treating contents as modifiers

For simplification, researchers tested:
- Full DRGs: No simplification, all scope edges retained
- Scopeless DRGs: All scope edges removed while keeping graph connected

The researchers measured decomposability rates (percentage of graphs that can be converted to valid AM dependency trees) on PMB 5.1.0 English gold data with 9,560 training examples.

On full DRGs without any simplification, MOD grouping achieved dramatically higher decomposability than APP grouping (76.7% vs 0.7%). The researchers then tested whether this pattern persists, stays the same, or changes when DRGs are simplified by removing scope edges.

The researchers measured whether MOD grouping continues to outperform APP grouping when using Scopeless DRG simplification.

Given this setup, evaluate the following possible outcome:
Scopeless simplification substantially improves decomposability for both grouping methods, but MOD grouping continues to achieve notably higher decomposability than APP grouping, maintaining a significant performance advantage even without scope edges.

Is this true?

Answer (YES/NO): NO